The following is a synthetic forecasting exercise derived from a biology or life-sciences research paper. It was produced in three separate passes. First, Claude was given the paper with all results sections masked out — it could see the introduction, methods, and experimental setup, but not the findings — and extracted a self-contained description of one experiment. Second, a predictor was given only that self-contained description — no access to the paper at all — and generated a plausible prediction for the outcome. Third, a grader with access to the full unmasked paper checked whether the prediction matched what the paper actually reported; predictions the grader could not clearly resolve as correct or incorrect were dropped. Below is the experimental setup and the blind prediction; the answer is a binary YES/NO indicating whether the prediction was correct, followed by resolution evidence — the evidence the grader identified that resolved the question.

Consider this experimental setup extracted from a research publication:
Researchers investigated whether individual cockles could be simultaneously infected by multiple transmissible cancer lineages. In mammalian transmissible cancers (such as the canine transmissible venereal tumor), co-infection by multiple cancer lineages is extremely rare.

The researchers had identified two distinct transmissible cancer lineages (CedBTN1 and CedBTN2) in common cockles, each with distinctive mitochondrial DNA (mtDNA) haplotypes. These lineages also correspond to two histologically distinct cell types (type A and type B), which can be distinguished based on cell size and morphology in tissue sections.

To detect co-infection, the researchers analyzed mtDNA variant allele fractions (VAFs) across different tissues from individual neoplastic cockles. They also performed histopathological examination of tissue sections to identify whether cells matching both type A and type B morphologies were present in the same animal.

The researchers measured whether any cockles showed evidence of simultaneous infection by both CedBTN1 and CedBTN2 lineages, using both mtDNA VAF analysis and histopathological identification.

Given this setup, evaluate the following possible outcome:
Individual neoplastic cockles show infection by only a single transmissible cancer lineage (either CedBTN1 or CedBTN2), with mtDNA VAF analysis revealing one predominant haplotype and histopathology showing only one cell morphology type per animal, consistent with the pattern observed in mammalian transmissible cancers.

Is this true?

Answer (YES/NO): NO